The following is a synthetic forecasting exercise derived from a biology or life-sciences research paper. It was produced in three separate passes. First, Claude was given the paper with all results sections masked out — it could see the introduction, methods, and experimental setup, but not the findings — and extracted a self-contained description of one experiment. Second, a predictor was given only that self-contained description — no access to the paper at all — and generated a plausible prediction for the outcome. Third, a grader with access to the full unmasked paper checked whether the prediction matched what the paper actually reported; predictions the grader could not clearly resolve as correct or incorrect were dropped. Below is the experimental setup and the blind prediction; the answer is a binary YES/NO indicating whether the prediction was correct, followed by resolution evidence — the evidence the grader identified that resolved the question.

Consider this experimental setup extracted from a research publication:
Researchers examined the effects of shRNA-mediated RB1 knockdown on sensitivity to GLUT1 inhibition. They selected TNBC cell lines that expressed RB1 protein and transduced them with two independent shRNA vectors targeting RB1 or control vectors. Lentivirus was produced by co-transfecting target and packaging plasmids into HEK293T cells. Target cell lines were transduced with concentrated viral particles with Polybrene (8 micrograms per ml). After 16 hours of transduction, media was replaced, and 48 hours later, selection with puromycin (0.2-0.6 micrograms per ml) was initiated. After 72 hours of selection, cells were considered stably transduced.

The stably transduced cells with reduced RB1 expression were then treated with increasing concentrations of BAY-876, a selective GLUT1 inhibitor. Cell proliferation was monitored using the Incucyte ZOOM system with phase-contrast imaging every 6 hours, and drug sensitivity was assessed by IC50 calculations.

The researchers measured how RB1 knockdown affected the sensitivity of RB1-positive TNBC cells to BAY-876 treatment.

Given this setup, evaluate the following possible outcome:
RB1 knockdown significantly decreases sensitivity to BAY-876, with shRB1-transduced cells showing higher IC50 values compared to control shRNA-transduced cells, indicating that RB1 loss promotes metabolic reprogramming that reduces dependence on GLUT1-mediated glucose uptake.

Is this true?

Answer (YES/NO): YES